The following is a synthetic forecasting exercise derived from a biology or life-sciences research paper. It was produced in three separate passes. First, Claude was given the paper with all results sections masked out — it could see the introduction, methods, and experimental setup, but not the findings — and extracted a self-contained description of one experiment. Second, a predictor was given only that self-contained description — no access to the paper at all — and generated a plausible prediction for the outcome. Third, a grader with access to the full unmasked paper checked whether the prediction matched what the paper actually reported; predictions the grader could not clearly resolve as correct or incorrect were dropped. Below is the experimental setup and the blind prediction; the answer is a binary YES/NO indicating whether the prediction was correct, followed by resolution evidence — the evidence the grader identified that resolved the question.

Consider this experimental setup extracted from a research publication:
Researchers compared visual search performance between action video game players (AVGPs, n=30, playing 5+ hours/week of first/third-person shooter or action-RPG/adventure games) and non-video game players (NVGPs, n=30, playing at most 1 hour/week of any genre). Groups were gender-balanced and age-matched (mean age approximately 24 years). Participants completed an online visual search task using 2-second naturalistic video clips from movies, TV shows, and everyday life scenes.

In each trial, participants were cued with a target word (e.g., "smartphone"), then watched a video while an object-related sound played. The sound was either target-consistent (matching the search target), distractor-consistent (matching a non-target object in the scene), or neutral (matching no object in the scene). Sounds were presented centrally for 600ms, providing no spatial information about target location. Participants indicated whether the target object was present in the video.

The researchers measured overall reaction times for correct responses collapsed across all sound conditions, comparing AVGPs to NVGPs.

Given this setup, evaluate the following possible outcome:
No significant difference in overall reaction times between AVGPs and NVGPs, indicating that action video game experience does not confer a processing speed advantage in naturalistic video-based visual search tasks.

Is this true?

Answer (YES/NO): NO